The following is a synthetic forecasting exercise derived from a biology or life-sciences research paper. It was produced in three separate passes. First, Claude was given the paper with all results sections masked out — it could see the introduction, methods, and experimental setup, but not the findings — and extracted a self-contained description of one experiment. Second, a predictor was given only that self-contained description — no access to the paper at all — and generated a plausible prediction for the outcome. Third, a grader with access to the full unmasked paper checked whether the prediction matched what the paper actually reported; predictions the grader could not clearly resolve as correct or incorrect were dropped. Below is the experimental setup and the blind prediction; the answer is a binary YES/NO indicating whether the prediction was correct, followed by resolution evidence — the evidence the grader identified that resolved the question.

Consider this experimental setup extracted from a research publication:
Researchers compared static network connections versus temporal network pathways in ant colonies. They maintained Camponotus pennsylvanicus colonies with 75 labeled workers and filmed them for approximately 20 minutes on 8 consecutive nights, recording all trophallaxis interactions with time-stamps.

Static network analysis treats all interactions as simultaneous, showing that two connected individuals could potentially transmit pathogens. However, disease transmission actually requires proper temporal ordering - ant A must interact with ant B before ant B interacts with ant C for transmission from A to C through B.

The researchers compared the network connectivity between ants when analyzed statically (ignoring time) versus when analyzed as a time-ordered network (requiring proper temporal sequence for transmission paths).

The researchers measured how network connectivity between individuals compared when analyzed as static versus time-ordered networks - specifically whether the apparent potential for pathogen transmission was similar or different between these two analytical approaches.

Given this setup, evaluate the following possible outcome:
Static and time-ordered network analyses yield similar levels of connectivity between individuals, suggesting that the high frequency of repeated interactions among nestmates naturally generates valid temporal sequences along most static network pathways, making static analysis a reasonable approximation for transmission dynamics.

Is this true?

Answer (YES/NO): NO